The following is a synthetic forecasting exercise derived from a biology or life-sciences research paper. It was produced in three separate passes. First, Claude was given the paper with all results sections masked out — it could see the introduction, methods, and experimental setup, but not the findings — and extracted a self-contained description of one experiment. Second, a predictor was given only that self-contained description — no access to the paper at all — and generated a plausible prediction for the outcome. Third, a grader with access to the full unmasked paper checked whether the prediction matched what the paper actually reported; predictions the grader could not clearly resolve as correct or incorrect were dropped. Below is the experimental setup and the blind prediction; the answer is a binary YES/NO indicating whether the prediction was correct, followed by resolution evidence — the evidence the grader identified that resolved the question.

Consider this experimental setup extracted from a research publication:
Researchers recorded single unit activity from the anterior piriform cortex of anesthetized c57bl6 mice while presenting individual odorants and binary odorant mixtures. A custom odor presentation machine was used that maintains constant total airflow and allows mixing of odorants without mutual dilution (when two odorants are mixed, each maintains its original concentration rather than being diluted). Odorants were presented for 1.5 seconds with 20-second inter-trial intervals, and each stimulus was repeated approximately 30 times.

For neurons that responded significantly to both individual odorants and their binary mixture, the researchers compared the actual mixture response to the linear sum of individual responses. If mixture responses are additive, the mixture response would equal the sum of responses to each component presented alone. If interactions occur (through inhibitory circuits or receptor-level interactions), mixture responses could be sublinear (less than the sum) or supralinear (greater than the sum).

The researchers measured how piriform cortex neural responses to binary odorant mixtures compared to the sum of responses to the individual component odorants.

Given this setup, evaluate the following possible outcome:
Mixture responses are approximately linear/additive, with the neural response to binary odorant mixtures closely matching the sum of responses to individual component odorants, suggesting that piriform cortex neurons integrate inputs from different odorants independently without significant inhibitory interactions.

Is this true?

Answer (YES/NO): NO